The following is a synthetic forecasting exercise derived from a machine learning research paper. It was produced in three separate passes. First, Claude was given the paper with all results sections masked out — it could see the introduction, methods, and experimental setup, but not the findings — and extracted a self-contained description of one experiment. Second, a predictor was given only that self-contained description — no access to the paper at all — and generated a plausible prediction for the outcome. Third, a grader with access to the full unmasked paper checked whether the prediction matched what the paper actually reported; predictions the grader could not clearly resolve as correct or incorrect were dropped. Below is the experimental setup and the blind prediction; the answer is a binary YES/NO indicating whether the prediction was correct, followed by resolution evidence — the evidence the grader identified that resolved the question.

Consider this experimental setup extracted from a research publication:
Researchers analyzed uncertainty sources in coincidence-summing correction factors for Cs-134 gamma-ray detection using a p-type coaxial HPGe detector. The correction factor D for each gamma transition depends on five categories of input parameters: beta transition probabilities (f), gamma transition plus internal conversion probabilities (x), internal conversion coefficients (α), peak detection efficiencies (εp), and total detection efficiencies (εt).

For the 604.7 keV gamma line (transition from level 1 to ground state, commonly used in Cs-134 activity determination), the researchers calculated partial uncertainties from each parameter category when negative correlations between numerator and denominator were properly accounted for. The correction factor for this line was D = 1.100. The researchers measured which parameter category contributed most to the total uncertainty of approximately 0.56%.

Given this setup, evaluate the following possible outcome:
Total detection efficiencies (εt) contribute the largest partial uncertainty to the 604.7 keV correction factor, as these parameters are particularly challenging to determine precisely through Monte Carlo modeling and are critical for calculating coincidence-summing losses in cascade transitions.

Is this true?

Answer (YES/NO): YES